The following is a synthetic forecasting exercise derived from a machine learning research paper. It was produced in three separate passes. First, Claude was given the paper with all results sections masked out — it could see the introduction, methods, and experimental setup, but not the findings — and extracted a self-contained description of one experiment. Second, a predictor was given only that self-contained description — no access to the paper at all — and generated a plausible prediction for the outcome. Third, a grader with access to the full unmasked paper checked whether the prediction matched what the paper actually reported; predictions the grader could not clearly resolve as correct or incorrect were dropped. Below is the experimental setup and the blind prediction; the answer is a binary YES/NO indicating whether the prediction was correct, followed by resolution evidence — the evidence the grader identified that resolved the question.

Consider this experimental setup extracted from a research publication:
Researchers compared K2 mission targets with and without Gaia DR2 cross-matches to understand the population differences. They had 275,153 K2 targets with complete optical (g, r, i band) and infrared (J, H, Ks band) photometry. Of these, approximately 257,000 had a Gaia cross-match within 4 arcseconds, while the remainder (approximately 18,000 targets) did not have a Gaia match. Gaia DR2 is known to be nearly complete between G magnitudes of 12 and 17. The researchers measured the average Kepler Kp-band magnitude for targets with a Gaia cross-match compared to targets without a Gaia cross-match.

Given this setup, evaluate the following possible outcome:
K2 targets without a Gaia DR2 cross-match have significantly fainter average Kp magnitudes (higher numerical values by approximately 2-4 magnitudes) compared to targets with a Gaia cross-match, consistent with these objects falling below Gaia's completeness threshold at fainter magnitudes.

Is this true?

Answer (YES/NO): YES